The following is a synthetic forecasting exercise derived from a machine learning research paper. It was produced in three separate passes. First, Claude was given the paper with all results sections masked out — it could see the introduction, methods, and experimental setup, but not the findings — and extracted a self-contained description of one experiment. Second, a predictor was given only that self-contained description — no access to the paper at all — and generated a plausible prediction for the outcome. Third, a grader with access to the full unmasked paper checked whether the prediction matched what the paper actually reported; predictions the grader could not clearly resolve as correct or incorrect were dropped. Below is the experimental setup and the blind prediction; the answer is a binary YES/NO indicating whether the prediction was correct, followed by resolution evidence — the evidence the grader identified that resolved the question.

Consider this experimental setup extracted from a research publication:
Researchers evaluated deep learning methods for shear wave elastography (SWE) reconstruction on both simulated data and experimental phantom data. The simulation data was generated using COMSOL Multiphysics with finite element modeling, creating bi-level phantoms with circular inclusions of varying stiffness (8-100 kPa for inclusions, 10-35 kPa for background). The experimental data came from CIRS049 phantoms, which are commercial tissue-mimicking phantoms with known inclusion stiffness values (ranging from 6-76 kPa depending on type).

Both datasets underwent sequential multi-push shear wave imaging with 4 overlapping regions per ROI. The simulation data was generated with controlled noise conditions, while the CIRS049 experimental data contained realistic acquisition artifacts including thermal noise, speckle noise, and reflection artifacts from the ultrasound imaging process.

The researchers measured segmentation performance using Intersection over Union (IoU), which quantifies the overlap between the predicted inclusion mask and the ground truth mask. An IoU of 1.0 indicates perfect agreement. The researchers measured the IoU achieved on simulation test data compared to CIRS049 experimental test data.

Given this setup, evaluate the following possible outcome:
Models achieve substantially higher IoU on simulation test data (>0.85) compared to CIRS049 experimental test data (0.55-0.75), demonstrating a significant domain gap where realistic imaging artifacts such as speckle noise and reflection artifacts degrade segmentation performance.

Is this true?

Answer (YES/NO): NO